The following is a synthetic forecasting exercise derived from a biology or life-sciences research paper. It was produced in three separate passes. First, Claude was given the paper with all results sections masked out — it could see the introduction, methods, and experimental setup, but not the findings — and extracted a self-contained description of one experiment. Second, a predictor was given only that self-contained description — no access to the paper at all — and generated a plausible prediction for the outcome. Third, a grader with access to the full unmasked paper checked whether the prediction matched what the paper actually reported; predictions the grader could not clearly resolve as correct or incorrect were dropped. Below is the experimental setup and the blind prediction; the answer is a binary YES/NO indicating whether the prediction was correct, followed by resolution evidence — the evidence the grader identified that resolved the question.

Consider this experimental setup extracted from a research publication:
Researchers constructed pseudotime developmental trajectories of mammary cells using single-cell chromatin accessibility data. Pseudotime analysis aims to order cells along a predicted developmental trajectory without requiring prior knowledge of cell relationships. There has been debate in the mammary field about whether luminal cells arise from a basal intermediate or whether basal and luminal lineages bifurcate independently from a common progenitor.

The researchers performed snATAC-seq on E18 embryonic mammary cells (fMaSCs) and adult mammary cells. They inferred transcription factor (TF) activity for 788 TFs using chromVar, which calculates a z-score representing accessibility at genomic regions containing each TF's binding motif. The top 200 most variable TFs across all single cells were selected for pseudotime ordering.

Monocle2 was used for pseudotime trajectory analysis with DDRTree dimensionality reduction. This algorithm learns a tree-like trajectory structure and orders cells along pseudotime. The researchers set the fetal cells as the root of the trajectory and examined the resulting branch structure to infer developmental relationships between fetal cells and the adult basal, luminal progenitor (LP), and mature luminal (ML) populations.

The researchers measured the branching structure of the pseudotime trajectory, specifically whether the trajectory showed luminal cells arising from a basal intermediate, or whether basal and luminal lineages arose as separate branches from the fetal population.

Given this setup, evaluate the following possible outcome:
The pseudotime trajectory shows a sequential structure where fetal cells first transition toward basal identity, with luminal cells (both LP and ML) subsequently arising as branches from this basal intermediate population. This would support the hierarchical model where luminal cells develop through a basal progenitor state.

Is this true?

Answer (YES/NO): NO